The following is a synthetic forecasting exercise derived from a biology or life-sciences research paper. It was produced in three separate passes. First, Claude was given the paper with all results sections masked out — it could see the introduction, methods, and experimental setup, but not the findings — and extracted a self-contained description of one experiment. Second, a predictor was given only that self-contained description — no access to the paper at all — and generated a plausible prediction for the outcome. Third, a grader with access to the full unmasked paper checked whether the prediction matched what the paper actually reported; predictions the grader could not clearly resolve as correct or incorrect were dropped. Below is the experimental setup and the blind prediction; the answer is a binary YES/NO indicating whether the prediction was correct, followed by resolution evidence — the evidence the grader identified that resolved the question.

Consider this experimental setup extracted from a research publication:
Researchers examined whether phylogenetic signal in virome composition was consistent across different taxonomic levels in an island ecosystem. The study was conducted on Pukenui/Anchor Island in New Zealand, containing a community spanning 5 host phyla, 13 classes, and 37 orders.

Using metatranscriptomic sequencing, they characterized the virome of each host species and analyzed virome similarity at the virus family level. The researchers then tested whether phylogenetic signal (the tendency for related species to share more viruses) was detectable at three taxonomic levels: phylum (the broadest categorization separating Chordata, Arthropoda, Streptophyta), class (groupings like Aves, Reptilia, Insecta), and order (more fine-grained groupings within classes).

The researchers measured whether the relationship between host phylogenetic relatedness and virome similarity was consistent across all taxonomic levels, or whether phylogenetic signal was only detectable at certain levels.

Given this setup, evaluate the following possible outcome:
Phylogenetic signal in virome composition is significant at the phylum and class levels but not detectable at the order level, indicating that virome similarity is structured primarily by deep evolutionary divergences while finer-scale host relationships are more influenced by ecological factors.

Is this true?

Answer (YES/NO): NO